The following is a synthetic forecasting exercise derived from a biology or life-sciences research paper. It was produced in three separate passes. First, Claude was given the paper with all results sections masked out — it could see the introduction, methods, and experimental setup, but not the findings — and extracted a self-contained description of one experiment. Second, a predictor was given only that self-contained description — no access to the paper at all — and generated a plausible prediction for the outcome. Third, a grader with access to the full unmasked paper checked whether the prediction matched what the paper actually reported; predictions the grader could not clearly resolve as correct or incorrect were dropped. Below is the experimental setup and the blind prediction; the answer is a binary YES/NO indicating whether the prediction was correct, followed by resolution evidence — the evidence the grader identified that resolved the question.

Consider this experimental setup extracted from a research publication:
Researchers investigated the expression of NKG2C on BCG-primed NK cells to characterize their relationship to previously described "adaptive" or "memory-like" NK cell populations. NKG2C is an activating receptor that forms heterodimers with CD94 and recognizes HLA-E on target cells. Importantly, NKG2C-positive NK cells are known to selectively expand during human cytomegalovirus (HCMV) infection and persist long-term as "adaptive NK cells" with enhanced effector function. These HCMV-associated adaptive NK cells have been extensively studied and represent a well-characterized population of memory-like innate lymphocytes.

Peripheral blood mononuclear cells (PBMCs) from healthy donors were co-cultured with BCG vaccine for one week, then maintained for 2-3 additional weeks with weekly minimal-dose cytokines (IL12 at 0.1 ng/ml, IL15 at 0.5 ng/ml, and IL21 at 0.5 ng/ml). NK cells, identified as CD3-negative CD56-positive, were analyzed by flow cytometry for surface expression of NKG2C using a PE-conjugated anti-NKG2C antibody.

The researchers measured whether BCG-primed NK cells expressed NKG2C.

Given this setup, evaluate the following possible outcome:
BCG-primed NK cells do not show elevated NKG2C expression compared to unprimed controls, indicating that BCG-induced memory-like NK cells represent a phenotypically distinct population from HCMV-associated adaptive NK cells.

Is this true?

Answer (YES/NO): NO